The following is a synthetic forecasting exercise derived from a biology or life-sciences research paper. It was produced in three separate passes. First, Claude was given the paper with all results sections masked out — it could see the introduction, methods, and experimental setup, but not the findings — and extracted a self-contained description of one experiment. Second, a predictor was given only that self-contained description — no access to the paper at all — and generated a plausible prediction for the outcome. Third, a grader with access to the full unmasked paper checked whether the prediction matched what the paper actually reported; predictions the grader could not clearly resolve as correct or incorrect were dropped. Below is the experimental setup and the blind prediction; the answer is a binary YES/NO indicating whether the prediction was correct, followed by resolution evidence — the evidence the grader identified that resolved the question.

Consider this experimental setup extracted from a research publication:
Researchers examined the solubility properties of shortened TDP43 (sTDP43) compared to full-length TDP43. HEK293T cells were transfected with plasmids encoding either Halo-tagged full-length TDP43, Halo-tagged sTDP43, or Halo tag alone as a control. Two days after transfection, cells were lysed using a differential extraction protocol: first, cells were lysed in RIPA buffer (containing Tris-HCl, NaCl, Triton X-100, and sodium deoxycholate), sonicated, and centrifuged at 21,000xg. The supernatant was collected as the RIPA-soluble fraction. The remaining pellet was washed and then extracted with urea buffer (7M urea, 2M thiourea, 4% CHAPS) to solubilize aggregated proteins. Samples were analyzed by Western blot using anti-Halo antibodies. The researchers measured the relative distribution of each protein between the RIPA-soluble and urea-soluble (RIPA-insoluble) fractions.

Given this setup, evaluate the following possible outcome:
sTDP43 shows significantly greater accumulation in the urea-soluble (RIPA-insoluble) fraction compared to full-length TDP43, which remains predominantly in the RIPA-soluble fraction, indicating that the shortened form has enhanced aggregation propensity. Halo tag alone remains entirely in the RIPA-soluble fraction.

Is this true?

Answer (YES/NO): YES